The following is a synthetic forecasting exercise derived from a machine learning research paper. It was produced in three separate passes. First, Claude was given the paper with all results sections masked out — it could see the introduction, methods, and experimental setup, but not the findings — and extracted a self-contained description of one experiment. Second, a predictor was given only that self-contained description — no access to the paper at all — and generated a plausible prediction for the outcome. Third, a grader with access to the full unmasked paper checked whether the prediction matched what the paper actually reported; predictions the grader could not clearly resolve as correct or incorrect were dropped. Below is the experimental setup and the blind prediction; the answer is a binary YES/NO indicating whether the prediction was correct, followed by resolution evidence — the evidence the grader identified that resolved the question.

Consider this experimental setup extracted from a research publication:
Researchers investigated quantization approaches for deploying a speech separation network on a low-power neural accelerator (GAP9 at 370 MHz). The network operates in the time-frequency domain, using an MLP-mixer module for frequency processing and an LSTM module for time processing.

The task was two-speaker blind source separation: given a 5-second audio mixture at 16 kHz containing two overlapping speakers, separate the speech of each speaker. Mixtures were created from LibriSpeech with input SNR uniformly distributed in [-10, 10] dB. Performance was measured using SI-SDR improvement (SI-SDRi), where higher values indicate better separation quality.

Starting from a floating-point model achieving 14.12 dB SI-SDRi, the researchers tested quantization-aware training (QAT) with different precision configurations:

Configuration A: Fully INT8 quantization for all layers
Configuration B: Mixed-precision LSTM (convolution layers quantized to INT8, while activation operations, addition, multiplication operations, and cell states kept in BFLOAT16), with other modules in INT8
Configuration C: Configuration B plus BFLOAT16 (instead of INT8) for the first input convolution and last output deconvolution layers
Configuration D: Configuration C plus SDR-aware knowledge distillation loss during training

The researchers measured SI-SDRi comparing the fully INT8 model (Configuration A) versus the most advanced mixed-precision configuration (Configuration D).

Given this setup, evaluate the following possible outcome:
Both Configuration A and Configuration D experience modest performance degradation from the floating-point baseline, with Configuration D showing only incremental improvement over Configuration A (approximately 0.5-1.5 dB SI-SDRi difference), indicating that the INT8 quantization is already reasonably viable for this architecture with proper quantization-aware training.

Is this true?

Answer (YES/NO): NO